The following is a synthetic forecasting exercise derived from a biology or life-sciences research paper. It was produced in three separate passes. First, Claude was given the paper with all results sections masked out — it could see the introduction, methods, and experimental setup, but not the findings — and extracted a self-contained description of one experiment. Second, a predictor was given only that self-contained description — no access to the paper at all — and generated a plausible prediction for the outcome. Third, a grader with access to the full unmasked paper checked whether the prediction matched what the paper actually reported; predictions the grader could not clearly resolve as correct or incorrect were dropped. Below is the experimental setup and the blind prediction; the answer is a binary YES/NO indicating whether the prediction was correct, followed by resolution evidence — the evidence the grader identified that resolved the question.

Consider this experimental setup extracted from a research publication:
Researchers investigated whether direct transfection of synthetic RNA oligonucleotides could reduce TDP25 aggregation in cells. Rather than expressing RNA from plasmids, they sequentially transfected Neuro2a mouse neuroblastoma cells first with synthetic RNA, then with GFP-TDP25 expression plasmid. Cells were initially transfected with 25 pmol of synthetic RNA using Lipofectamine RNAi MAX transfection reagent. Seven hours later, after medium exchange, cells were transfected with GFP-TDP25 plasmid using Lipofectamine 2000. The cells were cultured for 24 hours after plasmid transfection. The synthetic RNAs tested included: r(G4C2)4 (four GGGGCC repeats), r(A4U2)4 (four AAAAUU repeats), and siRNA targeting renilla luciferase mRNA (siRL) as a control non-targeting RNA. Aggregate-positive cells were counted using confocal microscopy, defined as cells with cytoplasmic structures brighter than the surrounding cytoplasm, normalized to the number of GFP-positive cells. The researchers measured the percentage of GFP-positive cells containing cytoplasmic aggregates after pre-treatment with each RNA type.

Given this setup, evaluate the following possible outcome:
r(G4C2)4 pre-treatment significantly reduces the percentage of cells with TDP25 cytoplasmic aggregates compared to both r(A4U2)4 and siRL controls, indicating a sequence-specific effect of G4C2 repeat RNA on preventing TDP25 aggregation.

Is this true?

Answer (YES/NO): NO